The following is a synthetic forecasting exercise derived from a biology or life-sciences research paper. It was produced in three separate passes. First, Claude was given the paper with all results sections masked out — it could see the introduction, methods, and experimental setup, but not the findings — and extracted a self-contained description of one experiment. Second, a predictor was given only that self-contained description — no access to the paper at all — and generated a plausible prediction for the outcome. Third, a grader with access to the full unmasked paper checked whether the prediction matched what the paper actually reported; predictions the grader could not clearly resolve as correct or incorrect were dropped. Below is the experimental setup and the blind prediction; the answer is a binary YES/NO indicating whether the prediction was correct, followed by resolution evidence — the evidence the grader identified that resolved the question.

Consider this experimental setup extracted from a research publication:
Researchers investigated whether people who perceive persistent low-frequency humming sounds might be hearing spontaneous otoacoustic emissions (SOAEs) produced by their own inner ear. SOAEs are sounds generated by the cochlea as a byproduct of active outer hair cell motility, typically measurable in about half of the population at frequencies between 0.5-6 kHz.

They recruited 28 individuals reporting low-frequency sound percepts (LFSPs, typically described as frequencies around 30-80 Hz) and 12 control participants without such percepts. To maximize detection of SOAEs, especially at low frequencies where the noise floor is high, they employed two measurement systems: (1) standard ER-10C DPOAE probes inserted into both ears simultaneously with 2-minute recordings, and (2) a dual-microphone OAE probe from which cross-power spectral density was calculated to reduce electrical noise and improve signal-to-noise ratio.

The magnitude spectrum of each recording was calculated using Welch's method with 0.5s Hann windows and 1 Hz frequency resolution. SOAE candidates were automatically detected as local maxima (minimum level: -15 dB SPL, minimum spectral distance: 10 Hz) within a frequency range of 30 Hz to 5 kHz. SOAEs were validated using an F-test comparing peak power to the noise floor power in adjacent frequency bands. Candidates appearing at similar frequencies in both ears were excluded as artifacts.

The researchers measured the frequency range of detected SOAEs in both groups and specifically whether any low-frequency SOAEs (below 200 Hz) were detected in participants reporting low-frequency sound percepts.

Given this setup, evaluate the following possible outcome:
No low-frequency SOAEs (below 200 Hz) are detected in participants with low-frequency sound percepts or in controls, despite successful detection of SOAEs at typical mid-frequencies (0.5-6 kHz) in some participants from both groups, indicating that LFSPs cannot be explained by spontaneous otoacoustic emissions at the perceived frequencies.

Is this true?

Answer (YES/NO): YES